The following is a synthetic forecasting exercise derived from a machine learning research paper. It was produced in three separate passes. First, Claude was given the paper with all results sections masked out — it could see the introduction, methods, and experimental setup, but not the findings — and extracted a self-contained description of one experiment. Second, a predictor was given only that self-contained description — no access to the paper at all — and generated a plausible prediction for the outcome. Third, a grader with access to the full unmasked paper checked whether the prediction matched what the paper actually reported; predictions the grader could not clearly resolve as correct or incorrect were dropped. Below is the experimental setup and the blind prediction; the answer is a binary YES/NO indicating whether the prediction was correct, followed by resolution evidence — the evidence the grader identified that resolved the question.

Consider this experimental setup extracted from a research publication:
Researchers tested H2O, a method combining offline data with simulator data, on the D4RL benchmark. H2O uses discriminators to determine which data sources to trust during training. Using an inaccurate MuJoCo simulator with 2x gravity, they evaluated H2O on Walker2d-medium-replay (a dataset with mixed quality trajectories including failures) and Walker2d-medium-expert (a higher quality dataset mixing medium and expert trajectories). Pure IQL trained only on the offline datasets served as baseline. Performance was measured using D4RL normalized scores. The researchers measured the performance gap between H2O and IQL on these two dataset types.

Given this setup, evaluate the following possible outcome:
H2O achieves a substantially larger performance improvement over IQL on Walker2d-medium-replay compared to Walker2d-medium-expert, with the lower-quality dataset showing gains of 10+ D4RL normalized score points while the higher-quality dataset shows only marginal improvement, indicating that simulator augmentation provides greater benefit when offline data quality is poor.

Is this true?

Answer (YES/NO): NO